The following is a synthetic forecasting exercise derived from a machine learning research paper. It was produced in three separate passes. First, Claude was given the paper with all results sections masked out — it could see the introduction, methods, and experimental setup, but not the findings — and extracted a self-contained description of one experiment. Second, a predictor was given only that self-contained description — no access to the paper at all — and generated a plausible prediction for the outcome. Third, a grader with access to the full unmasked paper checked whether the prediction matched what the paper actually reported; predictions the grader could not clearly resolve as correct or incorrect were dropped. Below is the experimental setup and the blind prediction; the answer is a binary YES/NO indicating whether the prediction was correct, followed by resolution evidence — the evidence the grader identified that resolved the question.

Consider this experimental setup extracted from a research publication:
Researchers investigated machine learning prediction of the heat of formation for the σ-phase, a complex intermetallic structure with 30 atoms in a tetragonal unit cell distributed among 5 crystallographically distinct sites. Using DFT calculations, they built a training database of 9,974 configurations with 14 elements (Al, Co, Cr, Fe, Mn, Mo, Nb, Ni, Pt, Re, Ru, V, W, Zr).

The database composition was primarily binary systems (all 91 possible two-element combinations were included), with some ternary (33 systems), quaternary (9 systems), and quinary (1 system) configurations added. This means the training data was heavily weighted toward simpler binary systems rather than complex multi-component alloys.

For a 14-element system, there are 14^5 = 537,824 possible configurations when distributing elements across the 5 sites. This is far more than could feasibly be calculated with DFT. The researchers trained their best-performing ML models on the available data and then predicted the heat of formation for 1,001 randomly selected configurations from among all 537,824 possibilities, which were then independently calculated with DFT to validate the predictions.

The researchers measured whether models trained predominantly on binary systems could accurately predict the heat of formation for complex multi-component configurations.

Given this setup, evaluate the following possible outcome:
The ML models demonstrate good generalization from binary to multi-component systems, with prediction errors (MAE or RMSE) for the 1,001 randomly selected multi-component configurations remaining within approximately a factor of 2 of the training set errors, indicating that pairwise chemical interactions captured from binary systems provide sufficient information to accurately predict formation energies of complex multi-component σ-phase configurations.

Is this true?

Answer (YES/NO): YES